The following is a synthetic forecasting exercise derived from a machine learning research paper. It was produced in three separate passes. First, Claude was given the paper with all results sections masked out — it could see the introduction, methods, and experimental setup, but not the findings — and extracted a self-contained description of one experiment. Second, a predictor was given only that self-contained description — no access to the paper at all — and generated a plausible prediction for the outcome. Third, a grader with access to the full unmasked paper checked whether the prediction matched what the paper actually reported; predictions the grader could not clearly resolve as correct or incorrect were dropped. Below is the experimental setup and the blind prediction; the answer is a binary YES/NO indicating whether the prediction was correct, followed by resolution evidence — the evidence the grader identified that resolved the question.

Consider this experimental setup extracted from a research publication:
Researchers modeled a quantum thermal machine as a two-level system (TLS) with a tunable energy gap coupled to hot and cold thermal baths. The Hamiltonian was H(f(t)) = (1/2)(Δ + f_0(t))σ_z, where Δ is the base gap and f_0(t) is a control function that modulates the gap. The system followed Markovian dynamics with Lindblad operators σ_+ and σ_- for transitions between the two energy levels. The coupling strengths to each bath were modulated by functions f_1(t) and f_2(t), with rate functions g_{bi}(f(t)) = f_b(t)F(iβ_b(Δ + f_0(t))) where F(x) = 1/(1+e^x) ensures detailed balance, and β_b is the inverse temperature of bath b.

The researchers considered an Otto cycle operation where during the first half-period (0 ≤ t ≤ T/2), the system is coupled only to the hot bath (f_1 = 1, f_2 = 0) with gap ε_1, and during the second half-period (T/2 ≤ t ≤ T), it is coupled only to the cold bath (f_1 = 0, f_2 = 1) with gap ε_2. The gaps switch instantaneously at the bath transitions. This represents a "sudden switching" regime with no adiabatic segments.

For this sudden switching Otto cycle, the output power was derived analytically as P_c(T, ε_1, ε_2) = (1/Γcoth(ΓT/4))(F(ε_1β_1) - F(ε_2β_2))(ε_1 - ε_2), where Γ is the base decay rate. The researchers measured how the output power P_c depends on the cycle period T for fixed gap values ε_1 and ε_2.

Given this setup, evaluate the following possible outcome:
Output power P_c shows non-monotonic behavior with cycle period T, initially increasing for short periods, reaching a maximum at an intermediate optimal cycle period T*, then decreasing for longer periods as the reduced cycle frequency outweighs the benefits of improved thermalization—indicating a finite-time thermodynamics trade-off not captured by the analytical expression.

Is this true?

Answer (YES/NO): NO